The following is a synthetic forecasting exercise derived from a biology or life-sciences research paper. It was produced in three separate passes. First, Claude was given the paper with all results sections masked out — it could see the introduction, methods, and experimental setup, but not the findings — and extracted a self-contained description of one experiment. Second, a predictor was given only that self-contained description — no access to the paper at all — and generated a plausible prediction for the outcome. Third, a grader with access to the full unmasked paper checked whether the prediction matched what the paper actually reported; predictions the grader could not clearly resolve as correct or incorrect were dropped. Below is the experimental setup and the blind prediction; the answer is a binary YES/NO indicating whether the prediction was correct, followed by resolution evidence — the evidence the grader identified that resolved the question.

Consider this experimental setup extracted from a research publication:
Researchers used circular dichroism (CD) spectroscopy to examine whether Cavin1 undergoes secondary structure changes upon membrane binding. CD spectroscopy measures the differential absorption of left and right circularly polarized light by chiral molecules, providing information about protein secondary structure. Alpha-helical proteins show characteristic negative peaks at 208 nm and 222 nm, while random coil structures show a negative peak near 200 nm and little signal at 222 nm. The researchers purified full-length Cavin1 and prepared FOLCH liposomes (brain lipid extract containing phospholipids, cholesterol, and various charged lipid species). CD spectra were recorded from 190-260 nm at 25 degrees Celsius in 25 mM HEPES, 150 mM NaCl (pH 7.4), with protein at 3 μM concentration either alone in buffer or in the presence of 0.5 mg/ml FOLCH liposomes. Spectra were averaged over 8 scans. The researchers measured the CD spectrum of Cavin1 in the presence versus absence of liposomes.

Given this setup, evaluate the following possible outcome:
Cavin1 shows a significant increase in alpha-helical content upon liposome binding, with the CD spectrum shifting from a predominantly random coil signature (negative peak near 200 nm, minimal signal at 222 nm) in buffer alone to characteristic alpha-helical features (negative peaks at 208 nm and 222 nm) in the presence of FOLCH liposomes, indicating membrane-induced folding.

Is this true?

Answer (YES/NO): NO